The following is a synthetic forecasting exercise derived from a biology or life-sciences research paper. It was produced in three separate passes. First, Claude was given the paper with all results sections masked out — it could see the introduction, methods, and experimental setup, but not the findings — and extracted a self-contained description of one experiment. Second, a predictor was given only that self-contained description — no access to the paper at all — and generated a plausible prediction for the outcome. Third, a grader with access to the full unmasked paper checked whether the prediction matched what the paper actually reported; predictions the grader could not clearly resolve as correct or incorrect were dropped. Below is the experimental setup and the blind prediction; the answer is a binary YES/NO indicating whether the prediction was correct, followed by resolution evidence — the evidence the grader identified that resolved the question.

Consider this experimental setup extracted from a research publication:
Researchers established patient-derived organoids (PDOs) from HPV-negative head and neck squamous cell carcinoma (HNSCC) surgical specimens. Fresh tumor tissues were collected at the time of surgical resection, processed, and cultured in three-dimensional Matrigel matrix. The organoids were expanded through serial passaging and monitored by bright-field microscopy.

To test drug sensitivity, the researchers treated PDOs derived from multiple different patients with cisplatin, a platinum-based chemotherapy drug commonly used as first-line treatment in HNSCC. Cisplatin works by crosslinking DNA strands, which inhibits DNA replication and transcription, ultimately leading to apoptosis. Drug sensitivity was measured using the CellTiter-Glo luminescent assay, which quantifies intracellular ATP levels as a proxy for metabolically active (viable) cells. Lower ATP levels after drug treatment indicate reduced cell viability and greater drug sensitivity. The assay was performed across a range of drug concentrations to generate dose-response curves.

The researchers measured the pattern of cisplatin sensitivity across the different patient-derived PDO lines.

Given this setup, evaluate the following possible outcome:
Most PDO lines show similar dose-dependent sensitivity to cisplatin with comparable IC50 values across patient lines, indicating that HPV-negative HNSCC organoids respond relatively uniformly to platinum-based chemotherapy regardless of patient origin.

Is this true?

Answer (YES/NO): NO